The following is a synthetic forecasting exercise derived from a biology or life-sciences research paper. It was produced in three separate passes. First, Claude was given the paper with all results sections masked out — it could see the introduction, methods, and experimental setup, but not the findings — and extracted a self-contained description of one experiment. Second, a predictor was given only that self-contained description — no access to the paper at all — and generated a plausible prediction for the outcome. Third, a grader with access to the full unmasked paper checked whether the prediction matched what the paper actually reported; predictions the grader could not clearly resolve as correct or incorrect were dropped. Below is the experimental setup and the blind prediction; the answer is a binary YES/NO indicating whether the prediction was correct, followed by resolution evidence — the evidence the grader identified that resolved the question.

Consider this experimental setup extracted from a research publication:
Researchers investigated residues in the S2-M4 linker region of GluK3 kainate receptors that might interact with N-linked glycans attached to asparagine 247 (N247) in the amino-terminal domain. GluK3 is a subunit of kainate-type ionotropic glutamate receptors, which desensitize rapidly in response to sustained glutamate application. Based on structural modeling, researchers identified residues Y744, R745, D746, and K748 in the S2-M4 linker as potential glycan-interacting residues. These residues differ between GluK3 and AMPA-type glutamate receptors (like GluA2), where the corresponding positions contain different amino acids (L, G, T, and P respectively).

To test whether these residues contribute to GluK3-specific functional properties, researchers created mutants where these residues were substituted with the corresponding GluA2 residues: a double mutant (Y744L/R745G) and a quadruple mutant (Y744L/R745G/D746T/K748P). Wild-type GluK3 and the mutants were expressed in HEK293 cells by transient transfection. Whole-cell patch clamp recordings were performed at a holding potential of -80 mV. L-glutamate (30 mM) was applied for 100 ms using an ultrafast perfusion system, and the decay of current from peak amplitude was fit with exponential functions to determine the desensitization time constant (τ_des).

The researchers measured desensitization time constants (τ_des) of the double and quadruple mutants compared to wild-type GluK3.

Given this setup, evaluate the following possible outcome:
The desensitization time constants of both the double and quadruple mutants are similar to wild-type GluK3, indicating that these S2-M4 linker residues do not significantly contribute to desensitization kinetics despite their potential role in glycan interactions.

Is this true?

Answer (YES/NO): NO